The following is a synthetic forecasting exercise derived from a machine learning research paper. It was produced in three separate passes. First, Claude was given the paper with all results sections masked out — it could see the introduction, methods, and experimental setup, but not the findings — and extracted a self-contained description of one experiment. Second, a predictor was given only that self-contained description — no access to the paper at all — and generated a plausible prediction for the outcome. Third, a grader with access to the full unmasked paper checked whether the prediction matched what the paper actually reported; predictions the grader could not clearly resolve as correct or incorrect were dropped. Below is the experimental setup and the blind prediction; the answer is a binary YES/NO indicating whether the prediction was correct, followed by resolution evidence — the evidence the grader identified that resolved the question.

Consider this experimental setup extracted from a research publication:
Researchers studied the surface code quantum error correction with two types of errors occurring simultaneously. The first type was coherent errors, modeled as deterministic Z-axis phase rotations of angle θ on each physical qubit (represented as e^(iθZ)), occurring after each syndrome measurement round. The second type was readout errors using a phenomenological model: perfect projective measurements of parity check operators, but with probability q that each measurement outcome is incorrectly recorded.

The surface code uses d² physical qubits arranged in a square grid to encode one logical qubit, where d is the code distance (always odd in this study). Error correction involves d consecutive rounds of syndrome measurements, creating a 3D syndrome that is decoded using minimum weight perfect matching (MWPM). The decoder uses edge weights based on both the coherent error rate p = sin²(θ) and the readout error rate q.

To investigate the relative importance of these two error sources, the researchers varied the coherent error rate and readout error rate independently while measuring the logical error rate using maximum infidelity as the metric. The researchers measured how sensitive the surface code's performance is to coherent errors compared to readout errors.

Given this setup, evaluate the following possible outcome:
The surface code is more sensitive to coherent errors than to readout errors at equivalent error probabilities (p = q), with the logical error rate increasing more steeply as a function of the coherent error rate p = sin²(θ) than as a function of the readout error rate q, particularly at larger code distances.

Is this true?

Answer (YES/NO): YES